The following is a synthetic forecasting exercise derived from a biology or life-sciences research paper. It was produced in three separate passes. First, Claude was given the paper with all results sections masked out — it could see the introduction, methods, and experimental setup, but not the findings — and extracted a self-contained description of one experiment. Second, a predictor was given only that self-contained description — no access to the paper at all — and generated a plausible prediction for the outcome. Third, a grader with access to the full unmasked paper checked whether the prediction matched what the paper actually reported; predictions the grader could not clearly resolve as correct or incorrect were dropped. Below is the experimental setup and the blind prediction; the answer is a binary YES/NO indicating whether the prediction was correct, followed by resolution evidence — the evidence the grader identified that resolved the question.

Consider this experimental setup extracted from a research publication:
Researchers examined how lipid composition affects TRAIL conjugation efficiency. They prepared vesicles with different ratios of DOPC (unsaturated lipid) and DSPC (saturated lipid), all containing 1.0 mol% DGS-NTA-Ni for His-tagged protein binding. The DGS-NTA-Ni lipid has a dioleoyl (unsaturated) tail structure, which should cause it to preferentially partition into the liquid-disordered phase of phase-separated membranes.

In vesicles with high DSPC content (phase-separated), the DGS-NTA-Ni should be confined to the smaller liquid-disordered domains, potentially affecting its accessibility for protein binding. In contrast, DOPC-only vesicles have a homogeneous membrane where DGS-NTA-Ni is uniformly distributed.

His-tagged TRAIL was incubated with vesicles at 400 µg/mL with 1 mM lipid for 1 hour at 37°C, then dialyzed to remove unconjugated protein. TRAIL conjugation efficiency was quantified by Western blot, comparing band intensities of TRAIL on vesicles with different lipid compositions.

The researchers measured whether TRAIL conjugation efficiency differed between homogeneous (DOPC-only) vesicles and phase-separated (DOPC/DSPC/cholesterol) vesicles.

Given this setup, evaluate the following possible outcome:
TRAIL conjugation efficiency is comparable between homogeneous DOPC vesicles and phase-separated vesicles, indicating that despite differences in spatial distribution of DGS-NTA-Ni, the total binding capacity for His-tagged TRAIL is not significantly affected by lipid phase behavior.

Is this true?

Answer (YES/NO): YES